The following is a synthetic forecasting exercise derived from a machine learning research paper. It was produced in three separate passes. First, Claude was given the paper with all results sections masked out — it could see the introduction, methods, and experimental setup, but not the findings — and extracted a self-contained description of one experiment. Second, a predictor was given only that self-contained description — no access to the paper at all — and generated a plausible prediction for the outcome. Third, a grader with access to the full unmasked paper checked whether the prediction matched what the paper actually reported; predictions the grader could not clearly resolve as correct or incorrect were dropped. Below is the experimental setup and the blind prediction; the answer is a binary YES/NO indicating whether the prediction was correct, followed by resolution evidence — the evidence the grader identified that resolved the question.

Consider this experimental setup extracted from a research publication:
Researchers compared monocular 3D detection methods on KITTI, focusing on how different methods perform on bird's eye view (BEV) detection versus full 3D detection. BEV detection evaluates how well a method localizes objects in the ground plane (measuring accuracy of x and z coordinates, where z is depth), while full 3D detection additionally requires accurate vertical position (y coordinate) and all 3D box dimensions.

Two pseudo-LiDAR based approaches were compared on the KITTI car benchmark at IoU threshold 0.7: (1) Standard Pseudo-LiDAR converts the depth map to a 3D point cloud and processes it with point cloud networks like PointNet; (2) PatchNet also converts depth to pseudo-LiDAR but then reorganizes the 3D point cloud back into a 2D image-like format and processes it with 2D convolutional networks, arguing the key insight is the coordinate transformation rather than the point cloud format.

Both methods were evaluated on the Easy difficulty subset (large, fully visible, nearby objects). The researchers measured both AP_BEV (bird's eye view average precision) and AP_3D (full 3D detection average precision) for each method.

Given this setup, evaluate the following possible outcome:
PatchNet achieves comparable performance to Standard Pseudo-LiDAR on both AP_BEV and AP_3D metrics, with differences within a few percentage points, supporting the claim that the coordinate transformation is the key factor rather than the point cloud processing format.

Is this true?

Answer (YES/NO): YES